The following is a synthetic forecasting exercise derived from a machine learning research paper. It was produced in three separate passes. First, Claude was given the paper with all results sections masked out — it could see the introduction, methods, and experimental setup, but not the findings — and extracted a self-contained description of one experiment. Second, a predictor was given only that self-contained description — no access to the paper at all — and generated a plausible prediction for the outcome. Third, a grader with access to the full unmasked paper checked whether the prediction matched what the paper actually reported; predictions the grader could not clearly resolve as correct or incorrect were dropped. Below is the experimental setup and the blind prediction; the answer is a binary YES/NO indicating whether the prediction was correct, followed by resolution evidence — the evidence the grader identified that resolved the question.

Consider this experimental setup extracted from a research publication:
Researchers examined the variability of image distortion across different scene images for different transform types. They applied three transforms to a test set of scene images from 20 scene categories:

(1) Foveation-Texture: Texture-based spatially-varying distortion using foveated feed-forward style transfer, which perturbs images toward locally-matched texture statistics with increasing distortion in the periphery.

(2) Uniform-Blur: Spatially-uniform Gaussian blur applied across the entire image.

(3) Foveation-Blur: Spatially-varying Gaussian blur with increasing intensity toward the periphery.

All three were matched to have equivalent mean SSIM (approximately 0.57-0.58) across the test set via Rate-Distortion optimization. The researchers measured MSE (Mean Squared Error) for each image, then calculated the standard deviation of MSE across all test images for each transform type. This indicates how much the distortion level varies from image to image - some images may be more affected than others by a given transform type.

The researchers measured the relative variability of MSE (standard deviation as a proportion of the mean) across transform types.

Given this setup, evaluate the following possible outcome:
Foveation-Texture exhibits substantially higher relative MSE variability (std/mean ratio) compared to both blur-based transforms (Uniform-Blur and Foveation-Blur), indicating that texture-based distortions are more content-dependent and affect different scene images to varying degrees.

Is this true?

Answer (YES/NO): NO